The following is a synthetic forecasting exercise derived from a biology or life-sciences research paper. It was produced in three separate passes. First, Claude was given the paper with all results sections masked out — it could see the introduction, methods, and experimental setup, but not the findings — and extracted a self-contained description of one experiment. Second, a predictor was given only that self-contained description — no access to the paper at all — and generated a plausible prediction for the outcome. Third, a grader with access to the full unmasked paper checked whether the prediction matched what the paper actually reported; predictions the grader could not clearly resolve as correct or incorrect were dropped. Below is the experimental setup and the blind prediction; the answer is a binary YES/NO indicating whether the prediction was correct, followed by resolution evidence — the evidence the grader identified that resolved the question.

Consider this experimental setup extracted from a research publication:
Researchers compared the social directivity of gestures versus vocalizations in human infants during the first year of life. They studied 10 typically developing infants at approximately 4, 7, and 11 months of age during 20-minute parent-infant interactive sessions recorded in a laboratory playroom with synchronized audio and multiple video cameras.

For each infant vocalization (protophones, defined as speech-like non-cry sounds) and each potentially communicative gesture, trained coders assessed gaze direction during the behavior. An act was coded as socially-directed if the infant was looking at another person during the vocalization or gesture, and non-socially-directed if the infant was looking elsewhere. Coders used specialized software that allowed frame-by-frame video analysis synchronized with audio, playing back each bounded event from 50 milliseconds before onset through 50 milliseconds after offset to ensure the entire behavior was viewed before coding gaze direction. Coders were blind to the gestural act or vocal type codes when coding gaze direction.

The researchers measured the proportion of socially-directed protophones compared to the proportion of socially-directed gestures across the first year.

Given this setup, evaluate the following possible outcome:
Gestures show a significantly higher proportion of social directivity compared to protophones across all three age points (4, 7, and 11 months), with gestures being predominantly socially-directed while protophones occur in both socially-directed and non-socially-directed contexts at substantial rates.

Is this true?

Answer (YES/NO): NO